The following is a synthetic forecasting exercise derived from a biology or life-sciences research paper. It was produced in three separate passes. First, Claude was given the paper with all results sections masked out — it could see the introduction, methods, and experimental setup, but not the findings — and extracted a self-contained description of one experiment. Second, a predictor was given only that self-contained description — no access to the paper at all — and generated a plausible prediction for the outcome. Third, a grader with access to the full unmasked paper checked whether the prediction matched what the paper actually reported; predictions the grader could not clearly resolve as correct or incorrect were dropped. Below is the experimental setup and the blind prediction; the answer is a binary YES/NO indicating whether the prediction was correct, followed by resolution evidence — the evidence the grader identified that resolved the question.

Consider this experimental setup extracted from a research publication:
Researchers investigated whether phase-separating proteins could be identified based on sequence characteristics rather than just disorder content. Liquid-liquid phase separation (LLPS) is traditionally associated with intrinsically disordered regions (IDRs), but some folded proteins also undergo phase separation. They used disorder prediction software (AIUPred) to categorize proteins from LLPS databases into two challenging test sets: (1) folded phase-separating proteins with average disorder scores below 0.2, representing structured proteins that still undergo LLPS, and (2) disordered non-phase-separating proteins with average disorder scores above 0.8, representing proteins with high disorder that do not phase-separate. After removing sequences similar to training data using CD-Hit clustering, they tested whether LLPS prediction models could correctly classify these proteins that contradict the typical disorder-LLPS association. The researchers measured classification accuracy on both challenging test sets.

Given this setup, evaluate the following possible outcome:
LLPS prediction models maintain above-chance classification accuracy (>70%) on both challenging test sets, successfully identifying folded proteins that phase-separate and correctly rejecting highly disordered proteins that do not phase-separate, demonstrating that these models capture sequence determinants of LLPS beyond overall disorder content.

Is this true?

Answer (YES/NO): NO